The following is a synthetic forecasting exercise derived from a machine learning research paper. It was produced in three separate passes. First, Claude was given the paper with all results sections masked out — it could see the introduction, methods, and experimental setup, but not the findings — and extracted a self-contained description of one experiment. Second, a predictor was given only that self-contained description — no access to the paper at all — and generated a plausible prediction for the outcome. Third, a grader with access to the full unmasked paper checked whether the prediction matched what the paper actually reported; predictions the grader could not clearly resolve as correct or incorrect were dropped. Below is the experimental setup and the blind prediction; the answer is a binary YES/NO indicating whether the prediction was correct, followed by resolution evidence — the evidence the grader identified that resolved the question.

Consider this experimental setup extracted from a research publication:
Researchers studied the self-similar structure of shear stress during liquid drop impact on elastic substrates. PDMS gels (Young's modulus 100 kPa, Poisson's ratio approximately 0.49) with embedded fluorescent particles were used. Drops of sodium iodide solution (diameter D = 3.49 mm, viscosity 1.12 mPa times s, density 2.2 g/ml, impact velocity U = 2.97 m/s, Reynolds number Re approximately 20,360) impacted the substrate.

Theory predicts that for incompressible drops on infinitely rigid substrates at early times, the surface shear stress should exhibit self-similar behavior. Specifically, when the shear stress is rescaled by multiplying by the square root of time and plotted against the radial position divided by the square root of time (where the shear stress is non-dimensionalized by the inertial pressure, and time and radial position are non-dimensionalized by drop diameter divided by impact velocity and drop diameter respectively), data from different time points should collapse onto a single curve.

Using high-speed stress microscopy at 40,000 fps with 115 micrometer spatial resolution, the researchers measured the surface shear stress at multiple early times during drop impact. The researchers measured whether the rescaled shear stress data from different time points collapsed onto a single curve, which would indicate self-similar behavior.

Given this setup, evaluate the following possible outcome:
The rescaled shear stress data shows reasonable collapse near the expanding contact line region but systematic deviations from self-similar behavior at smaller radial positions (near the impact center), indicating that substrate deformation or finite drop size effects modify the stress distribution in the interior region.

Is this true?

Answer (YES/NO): NO